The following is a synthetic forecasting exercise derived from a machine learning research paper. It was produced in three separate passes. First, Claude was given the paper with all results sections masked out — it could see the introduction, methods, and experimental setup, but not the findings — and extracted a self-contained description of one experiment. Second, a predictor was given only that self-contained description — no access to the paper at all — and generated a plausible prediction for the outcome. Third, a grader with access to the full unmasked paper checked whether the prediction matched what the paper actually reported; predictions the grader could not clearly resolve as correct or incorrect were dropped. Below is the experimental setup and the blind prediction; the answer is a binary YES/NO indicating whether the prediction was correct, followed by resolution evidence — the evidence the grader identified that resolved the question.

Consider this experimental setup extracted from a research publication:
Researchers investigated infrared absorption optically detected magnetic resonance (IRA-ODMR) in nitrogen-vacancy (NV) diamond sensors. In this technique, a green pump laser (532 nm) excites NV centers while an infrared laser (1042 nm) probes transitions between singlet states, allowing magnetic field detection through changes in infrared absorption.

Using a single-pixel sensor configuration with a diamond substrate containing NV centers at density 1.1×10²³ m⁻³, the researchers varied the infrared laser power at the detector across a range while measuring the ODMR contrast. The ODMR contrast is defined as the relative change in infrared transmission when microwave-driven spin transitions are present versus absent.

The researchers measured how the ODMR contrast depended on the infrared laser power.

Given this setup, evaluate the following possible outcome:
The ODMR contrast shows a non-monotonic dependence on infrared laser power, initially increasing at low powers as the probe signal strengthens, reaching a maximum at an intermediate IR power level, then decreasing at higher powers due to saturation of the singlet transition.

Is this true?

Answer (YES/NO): NO